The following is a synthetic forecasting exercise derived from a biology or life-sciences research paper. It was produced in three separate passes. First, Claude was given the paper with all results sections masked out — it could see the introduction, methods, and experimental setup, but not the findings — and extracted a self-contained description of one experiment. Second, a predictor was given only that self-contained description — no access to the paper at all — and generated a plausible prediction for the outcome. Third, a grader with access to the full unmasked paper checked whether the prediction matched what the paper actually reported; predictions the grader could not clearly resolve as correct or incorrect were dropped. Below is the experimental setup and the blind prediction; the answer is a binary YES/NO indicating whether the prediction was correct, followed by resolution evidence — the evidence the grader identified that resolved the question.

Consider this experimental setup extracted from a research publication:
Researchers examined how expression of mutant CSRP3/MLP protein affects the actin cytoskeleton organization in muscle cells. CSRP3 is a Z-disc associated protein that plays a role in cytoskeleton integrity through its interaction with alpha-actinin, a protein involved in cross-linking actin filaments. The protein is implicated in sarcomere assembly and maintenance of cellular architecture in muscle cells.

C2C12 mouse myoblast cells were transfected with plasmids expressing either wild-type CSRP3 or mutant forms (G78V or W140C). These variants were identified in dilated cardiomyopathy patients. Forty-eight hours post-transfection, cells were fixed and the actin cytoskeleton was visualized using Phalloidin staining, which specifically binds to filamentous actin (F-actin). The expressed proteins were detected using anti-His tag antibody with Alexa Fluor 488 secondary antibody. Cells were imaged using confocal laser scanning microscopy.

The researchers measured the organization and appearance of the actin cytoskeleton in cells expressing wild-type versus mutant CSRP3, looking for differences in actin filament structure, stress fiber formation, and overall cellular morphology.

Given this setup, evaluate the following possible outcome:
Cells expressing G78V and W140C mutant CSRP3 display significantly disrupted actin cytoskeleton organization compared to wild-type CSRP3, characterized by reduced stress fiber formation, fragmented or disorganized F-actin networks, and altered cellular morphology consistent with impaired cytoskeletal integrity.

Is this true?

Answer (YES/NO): YES